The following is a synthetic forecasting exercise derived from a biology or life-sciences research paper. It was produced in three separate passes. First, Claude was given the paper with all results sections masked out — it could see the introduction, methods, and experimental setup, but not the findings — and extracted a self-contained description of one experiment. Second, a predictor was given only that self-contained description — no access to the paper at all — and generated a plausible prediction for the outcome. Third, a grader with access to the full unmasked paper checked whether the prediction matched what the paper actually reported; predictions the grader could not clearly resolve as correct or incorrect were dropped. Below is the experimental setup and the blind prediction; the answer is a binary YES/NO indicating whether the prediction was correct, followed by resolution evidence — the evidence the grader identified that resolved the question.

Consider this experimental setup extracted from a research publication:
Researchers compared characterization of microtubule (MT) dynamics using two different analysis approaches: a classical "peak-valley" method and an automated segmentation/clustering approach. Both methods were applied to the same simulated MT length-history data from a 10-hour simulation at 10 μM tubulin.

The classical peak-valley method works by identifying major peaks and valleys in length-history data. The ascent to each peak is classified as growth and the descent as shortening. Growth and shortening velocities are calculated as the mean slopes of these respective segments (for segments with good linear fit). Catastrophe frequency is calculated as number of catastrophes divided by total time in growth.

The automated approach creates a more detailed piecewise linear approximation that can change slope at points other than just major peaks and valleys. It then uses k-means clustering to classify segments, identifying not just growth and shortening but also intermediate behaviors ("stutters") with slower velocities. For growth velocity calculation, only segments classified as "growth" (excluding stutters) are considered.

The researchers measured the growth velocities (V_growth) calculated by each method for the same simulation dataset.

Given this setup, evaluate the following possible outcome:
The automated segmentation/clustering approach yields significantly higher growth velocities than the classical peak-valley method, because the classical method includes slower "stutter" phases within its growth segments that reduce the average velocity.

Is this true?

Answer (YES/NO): NO